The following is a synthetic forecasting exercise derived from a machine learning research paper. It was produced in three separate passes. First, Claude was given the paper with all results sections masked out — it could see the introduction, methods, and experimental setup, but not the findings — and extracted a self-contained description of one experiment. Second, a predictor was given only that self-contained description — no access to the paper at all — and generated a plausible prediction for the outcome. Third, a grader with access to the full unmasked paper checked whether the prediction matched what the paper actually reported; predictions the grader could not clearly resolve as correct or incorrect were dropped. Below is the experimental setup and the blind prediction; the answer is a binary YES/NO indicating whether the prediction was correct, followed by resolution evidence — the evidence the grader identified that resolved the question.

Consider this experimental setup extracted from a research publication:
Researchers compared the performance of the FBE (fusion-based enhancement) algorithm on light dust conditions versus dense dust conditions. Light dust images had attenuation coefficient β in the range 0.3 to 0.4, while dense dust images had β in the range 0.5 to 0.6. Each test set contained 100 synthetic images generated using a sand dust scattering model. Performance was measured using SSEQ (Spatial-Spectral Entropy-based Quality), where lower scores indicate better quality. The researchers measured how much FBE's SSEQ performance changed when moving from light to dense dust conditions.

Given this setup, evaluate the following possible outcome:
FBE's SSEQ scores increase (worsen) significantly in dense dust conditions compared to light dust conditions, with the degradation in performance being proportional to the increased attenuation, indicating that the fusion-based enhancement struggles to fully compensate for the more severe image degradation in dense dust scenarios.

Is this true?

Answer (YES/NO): NO